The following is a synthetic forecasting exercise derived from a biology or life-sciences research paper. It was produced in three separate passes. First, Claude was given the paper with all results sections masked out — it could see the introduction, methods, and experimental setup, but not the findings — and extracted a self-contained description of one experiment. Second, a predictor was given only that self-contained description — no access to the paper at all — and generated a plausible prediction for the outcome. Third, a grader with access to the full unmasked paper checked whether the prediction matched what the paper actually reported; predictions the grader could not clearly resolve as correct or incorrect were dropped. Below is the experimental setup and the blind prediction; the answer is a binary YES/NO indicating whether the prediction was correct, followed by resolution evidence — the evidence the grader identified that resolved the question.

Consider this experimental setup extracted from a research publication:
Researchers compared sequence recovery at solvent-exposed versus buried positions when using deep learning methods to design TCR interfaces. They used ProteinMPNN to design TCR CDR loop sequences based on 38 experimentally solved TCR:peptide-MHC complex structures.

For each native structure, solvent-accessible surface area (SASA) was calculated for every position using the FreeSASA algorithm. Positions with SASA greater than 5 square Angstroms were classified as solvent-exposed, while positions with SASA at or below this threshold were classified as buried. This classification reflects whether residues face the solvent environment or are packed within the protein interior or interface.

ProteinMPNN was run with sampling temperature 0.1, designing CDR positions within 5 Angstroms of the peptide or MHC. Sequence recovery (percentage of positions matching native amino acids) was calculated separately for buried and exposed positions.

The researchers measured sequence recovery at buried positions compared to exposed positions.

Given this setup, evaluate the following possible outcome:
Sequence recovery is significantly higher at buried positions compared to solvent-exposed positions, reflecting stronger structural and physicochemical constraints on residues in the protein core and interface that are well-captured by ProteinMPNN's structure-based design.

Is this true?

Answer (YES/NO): YES